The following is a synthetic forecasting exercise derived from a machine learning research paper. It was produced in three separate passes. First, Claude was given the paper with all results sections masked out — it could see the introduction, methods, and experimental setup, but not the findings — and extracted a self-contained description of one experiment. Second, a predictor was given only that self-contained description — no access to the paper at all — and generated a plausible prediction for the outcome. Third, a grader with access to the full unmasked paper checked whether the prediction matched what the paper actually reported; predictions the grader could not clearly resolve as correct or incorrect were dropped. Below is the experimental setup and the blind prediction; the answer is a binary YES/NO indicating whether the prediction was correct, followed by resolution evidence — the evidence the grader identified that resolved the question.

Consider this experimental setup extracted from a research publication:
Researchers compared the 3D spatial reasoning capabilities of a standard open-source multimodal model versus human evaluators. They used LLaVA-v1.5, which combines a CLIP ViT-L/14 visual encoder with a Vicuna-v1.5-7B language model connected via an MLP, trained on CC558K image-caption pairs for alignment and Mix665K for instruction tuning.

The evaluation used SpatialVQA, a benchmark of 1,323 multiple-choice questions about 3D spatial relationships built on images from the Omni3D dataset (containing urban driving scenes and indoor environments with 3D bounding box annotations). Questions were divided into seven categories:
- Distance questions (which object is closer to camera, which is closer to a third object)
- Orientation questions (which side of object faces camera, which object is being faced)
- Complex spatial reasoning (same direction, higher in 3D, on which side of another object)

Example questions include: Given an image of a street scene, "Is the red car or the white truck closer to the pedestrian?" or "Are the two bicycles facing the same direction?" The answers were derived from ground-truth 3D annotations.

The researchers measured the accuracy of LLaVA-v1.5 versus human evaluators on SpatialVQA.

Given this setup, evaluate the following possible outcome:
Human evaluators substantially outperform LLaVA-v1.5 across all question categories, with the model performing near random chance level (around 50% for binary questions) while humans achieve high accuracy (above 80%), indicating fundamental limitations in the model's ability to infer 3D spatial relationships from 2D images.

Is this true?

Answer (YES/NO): YES